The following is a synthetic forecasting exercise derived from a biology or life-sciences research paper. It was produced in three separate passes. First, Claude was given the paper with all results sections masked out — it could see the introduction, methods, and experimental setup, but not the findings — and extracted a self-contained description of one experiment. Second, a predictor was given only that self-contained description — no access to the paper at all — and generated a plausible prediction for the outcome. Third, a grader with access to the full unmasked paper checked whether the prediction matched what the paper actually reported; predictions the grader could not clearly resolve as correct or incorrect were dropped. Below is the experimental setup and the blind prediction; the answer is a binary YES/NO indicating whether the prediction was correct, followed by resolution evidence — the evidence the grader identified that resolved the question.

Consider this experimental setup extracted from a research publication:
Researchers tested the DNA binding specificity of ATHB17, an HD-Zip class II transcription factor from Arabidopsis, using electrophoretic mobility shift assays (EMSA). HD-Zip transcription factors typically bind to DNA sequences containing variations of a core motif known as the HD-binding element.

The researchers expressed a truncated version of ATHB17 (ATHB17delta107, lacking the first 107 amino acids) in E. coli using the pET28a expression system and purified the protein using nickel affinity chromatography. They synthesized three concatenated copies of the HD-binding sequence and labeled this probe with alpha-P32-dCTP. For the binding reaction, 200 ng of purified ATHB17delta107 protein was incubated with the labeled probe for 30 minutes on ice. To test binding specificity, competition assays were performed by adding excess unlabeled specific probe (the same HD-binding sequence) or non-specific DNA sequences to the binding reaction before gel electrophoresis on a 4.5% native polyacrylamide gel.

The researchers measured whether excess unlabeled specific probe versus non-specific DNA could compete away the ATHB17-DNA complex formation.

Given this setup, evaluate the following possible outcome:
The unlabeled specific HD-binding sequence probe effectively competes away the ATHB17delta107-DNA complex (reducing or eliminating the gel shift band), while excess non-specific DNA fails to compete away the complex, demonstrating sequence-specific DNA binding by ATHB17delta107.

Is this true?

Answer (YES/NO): YES